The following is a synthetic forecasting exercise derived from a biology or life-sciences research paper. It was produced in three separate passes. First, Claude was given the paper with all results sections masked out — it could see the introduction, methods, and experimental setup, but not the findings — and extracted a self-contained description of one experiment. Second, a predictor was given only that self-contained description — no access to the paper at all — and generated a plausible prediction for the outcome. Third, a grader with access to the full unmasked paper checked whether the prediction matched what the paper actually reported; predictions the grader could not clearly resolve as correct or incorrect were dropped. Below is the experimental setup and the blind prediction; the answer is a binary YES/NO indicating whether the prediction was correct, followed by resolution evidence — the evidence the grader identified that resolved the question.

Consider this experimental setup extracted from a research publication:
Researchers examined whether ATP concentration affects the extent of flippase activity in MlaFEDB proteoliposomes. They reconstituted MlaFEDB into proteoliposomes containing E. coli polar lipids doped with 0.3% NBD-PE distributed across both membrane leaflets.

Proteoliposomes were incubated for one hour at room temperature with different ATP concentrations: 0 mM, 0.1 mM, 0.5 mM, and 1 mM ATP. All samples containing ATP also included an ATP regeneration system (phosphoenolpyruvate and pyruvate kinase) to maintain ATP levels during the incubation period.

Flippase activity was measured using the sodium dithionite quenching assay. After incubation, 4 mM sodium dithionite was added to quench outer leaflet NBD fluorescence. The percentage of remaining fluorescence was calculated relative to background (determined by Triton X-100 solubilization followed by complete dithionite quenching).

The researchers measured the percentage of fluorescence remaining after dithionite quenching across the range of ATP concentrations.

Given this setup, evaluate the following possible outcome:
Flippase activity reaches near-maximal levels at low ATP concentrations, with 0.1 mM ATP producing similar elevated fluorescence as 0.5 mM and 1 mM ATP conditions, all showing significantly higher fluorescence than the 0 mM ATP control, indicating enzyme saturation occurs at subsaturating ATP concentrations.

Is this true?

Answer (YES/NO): NO